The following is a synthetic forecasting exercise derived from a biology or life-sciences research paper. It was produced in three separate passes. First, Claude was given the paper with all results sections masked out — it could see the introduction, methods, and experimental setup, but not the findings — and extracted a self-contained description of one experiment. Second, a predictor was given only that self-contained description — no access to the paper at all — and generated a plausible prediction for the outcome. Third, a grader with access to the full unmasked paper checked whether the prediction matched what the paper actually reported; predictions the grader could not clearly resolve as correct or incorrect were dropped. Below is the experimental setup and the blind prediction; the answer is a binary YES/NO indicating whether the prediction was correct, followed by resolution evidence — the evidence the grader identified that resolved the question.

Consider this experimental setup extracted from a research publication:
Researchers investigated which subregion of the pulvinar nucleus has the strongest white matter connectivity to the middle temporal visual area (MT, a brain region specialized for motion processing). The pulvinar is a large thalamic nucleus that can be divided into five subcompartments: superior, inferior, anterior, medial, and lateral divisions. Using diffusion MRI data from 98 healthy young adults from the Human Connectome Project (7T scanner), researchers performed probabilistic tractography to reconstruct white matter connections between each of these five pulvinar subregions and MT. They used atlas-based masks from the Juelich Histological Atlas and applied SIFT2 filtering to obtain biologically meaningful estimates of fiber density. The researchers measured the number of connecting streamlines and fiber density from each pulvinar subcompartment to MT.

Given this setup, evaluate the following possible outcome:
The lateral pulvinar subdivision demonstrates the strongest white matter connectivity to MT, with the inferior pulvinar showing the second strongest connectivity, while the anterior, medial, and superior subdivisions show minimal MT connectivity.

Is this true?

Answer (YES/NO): NO